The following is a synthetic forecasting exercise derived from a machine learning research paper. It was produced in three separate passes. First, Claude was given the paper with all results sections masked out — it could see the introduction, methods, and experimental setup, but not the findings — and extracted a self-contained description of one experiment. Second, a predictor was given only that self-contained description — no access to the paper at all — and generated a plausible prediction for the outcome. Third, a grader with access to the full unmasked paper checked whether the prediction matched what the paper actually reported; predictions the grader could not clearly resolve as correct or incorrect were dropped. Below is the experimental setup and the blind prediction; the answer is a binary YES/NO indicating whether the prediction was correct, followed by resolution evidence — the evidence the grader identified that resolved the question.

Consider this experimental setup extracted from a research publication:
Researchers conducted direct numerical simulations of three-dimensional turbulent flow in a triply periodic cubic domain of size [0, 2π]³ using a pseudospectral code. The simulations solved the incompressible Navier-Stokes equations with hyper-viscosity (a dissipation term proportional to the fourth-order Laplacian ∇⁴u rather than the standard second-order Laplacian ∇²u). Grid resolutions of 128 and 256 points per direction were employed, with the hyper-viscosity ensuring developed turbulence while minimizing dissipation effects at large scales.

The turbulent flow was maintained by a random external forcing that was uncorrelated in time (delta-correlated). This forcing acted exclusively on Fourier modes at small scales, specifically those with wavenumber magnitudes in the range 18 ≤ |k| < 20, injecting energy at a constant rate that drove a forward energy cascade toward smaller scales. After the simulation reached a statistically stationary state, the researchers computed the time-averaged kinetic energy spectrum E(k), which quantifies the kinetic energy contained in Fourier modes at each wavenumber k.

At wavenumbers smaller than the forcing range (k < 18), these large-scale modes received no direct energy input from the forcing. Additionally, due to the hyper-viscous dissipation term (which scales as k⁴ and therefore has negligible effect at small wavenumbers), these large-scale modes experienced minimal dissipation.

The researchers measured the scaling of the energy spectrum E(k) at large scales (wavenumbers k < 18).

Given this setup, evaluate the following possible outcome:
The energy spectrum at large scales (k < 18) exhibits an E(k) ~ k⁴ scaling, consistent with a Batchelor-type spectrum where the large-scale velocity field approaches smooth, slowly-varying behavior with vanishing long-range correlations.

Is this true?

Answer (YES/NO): NO